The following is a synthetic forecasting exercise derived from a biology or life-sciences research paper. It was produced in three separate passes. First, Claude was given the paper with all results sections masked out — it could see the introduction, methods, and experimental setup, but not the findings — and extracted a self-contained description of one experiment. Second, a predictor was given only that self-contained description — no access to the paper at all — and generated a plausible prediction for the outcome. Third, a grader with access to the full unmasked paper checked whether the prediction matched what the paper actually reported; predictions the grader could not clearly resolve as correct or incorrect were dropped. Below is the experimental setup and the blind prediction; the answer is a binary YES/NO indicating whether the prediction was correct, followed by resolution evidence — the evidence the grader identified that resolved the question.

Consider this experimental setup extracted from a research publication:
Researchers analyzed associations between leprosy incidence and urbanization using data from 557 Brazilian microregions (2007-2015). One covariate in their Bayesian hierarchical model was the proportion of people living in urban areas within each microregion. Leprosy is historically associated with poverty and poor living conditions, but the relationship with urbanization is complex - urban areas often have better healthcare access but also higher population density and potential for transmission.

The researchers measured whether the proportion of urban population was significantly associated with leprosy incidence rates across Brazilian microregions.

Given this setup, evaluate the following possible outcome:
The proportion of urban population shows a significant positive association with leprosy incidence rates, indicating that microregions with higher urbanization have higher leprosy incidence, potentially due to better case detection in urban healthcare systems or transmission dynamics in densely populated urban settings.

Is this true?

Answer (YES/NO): YES